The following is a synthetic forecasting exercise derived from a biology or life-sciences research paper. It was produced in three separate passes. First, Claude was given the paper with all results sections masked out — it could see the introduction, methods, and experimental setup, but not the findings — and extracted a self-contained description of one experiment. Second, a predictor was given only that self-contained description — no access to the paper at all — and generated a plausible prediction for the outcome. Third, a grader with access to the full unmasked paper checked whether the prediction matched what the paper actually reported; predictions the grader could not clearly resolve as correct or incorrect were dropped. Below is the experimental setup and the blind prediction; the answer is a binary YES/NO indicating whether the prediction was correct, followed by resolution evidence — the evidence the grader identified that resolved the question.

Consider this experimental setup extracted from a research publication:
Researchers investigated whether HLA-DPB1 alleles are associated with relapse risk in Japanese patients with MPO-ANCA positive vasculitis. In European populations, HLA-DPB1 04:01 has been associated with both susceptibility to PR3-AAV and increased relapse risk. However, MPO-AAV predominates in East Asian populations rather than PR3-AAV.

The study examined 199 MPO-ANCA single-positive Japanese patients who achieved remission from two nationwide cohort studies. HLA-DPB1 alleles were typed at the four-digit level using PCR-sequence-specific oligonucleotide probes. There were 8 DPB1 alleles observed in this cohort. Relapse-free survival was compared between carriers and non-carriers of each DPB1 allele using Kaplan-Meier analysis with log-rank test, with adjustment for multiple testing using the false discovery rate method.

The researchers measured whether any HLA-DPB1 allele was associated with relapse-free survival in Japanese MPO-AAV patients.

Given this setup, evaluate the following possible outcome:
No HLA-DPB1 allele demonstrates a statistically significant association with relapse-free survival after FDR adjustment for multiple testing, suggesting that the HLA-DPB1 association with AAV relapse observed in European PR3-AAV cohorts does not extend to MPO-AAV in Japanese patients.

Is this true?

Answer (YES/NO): YES